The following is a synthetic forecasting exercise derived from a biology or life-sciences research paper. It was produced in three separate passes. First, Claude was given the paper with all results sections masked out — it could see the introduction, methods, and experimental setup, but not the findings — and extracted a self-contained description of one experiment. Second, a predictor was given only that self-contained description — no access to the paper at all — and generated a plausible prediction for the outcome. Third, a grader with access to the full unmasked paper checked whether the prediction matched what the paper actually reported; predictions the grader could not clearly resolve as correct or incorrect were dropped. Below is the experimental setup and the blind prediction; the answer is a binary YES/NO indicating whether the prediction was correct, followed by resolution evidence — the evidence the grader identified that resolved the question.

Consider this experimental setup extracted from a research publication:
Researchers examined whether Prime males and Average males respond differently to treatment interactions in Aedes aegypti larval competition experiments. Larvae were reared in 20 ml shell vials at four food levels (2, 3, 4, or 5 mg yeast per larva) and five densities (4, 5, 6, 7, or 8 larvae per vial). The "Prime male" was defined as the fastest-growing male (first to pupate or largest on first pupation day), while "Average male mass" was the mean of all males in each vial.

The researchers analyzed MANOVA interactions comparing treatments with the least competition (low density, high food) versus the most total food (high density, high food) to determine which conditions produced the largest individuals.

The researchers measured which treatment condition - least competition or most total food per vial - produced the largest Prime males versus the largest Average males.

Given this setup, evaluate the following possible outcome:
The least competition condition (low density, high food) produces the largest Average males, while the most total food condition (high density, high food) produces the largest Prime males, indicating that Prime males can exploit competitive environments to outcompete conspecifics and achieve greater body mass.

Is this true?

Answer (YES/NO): YES